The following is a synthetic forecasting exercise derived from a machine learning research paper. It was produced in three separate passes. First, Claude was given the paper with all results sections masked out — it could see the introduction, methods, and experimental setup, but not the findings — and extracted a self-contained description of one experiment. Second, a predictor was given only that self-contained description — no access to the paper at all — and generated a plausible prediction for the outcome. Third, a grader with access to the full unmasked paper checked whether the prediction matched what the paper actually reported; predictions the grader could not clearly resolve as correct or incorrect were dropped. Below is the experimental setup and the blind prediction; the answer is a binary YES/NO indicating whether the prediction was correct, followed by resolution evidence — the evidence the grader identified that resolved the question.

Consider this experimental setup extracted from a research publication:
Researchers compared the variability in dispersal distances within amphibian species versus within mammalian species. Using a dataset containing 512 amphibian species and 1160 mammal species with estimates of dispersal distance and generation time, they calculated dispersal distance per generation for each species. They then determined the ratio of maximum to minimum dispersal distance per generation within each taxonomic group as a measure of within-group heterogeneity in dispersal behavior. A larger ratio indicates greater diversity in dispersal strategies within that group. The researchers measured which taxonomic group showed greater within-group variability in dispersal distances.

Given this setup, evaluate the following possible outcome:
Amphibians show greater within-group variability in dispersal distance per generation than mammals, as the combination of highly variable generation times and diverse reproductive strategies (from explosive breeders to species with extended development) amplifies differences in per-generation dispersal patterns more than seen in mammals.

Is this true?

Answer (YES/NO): YES